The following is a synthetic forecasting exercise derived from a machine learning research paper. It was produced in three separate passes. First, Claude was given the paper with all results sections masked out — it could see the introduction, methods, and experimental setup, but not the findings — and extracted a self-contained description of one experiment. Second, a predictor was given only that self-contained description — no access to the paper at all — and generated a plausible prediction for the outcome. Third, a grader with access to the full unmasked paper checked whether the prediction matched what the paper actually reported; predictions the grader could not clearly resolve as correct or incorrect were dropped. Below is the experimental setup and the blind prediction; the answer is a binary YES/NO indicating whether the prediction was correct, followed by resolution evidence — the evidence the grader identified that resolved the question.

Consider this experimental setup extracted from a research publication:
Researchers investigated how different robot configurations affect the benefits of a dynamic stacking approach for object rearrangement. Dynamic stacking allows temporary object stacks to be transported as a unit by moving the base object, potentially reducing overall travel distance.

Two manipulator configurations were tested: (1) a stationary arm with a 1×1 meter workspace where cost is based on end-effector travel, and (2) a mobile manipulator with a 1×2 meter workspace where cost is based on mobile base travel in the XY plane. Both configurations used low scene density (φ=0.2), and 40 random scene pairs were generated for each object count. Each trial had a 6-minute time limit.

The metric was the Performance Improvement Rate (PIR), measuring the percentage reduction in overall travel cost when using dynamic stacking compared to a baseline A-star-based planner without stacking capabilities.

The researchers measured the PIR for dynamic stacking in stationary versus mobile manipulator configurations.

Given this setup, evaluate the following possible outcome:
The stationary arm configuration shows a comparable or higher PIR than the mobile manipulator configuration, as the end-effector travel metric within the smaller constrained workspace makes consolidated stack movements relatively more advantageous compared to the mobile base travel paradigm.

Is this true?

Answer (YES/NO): NO